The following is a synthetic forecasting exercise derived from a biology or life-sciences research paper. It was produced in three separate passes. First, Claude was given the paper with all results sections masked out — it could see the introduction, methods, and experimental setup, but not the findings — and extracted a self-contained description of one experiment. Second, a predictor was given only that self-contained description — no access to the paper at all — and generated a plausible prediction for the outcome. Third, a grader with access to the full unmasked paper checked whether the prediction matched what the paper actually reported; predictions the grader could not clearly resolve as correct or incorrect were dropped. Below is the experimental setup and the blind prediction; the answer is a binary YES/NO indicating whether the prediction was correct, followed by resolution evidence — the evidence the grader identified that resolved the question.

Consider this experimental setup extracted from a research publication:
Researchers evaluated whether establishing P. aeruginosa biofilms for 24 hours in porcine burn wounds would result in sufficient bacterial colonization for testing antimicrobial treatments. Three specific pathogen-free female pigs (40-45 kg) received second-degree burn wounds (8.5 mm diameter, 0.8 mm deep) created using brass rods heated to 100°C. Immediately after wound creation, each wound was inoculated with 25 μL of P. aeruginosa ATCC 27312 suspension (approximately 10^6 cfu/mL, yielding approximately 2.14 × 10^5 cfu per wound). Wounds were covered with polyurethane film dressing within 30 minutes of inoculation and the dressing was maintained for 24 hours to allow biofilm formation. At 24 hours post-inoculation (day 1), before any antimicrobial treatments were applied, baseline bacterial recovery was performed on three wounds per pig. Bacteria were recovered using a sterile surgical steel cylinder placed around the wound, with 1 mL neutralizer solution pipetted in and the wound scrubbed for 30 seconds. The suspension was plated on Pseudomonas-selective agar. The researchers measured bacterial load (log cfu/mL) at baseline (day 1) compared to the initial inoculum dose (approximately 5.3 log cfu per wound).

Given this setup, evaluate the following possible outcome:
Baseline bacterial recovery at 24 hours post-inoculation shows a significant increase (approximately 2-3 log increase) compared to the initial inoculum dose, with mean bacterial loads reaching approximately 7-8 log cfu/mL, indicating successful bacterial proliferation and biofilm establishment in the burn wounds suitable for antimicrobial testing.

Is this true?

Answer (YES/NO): NO